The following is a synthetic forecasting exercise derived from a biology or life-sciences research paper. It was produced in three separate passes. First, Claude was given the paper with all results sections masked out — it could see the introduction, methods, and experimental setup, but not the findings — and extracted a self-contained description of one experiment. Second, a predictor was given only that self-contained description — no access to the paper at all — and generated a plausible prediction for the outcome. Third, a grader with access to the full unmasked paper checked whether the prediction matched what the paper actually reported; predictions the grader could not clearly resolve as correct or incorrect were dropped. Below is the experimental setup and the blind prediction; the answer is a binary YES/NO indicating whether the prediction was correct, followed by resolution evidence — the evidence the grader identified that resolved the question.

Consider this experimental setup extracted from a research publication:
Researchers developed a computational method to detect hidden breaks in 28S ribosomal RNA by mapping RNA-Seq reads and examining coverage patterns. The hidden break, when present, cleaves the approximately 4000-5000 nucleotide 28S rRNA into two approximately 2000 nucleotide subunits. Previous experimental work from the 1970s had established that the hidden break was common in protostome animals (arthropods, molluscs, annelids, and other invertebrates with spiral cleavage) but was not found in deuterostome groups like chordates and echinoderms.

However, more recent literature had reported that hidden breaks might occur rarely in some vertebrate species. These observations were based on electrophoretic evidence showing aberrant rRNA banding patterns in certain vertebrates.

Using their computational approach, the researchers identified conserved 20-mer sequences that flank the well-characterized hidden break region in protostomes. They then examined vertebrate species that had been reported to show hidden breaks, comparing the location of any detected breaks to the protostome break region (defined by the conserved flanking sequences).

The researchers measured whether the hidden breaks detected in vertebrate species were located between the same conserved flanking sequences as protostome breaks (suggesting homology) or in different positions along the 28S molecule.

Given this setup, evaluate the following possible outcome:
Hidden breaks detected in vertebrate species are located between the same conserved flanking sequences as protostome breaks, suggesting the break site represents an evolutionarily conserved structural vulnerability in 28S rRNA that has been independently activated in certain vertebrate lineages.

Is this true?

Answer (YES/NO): NO